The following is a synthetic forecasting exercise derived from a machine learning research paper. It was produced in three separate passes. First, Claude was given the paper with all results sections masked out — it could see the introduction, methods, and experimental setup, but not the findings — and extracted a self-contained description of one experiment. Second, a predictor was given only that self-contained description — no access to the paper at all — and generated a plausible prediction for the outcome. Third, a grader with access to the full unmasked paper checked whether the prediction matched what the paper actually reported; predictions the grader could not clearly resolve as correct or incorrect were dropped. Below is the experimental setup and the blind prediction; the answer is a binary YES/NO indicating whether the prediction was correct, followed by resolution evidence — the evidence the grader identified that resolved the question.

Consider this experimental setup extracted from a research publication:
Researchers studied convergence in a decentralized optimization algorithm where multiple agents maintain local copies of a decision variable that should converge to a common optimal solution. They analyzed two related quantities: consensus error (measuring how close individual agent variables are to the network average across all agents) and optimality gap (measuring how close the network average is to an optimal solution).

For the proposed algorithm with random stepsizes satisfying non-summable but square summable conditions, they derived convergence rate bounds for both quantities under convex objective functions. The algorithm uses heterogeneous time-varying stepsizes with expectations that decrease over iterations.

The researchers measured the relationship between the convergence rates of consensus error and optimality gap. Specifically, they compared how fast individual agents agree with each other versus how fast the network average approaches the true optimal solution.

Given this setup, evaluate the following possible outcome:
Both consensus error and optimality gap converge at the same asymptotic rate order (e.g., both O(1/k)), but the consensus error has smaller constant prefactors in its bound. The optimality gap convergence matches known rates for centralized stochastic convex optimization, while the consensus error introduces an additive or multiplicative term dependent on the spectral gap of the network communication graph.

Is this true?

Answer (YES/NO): NO